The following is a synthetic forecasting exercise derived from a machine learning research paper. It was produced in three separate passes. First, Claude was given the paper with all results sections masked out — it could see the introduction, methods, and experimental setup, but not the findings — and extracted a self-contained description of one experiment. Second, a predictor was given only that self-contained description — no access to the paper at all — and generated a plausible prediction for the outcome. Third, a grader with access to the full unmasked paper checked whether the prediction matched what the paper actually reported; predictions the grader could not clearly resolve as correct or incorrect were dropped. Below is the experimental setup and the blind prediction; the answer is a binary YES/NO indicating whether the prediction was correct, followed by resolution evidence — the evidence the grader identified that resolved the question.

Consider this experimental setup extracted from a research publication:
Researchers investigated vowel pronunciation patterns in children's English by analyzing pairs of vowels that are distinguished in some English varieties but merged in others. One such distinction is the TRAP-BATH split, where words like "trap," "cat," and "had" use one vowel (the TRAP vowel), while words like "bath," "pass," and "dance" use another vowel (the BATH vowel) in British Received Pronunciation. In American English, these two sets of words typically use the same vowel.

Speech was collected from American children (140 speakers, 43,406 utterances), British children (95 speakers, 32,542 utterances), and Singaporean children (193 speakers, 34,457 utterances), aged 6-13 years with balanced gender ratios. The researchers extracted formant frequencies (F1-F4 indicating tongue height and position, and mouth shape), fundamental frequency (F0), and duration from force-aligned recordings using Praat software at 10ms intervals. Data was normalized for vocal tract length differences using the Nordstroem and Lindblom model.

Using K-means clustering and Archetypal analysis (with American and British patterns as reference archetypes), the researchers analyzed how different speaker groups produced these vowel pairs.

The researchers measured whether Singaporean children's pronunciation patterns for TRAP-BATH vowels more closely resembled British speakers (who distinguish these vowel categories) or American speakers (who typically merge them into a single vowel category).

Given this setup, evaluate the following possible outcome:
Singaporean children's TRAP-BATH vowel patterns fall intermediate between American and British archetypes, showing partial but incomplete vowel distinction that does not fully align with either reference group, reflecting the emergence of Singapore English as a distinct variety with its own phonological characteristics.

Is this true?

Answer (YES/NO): NO